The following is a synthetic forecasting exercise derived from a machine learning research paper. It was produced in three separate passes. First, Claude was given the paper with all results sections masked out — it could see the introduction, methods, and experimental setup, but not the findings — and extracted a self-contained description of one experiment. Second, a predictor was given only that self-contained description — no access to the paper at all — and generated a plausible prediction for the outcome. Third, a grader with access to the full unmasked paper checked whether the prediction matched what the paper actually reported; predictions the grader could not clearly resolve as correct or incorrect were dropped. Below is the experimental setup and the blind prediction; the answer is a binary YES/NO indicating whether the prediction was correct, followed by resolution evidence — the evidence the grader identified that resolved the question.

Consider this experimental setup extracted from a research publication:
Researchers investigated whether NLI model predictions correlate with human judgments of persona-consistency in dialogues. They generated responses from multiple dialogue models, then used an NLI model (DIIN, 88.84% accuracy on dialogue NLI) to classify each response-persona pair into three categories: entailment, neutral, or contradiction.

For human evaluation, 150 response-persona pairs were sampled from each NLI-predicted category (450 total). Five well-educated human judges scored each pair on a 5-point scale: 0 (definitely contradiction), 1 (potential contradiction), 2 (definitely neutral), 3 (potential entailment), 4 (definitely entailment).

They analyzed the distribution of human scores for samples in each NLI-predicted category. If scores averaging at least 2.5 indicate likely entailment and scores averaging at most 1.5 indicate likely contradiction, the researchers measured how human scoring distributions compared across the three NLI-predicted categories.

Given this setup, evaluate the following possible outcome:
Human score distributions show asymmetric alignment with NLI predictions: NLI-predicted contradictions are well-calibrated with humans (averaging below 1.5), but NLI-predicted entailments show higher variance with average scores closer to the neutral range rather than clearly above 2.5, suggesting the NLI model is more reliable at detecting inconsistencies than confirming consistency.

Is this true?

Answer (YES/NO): NO